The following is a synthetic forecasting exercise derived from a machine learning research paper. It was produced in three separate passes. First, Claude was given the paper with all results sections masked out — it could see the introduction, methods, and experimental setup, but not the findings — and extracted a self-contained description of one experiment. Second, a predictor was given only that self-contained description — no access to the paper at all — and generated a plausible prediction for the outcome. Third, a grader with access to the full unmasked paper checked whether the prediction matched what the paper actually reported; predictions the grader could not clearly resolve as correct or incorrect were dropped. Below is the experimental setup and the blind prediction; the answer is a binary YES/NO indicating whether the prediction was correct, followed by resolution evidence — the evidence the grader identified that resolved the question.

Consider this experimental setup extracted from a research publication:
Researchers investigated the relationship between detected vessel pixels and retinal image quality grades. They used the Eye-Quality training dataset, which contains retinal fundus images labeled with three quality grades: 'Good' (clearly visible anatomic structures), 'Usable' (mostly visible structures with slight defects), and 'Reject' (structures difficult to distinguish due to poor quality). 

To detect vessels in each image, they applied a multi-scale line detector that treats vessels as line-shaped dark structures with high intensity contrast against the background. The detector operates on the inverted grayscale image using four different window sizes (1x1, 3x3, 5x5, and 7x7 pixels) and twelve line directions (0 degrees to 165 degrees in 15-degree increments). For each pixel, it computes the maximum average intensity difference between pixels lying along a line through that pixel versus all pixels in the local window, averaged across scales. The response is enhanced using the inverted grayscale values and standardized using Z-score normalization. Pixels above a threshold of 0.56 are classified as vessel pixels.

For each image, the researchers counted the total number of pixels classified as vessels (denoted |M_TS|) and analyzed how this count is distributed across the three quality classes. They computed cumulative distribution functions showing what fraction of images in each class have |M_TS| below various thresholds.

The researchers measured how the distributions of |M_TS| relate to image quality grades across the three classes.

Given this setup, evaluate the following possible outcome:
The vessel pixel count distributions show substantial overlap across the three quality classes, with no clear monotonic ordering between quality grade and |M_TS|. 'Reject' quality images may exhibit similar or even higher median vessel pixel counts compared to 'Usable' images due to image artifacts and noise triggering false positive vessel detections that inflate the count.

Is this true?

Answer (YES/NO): NO